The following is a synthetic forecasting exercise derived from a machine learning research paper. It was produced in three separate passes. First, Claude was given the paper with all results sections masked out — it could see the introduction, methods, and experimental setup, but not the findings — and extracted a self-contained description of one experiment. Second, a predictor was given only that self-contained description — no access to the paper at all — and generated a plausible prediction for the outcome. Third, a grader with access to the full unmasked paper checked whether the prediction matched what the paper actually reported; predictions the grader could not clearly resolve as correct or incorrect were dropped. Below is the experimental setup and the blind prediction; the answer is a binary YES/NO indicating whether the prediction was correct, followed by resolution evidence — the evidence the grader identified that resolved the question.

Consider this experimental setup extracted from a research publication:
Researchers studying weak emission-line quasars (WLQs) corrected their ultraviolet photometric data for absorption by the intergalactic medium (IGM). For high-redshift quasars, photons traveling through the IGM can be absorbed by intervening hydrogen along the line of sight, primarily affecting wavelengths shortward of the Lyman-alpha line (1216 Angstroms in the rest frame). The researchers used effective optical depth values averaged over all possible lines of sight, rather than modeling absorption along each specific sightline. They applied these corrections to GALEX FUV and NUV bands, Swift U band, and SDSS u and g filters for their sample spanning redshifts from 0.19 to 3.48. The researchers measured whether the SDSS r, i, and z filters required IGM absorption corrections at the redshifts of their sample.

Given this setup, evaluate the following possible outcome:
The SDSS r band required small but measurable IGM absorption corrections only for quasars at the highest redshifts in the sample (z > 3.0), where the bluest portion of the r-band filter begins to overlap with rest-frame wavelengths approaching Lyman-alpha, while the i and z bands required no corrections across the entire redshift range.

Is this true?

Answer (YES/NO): NO